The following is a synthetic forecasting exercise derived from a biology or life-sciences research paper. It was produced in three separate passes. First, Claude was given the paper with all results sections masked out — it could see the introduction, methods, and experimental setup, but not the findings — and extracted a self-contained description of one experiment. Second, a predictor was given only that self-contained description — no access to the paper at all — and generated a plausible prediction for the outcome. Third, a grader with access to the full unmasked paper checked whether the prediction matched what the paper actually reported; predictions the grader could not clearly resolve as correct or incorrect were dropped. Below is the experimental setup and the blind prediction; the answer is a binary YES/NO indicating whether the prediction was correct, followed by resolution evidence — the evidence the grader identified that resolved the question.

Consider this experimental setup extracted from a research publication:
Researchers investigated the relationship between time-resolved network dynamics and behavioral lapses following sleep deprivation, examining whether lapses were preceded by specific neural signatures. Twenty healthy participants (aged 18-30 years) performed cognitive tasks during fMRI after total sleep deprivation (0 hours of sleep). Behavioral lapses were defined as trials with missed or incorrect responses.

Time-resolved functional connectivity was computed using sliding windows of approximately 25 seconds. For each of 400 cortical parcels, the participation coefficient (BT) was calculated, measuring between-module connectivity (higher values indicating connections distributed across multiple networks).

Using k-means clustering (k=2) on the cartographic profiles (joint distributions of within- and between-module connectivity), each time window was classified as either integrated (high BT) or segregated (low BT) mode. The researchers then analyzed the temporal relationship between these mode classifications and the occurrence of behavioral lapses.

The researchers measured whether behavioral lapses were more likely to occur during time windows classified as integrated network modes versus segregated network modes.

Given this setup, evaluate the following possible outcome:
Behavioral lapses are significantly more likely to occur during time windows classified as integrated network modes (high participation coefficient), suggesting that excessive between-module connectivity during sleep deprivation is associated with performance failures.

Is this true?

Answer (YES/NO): NO